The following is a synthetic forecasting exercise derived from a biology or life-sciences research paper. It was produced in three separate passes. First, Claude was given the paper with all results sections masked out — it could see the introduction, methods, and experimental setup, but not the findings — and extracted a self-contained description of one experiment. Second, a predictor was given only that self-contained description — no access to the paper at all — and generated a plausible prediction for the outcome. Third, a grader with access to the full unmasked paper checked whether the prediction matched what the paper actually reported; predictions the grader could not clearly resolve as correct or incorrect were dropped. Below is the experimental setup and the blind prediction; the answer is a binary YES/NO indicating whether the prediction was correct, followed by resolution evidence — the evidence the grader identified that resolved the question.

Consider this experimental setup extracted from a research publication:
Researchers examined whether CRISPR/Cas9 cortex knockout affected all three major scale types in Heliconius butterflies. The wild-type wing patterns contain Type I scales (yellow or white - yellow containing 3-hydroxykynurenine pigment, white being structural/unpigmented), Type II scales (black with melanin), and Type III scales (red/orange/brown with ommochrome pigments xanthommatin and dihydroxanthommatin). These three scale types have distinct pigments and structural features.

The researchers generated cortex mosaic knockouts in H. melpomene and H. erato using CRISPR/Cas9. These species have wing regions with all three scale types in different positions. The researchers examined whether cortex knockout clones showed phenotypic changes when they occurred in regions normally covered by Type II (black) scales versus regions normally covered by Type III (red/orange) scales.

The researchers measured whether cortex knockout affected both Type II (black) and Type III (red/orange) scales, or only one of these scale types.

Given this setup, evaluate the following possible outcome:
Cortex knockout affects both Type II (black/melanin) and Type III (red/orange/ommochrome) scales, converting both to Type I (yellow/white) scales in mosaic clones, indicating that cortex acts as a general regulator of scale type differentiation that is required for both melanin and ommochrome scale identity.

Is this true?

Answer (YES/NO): YES